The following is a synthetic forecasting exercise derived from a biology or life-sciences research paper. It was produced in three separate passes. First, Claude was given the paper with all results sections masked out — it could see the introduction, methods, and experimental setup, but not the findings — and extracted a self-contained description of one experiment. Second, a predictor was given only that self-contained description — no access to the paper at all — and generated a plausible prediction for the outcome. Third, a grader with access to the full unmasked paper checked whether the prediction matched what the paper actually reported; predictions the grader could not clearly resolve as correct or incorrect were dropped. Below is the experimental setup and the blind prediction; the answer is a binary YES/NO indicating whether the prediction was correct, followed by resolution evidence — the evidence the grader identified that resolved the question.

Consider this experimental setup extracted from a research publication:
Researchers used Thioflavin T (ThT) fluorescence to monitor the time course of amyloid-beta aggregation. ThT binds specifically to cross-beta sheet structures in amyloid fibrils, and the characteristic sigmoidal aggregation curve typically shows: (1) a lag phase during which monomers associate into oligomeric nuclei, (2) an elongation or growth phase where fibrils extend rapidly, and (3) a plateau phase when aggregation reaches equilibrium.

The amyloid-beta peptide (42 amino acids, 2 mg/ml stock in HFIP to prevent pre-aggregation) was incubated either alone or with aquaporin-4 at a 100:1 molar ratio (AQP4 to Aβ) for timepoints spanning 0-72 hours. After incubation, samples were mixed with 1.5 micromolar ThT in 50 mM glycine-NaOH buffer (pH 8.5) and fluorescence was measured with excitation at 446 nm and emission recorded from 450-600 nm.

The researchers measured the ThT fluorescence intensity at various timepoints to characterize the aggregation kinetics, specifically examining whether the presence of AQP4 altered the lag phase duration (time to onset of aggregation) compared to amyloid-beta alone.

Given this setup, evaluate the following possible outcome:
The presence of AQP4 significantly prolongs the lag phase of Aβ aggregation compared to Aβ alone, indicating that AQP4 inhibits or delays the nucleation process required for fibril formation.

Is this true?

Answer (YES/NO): YES